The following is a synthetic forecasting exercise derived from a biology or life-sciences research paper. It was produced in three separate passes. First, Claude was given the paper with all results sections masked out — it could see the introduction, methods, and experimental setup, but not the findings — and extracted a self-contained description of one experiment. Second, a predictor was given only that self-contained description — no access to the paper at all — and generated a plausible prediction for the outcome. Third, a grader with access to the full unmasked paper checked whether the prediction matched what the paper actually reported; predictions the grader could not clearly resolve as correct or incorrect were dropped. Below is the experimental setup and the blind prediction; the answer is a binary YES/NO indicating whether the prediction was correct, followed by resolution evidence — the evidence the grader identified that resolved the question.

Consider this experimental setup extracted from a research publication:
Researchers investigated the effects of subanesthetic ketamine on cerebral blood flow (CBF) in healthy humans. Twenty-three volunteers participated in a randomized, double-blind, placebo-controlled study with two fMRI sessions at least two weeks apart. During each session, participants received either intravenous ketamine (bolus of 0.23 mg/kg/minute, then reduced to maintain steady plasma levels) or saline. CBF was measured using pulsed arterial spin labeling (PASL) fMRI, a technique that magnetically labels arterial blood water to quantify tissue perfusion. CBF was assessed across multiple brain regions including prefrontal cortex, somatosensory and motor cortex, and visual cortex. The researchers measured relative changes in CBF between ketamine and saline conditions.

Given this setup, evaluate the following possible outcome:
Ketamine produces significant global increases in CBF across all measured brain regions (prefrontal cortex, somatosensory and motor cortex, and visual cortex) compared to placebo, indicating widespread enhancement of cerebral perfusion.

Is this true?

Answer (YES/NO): YES